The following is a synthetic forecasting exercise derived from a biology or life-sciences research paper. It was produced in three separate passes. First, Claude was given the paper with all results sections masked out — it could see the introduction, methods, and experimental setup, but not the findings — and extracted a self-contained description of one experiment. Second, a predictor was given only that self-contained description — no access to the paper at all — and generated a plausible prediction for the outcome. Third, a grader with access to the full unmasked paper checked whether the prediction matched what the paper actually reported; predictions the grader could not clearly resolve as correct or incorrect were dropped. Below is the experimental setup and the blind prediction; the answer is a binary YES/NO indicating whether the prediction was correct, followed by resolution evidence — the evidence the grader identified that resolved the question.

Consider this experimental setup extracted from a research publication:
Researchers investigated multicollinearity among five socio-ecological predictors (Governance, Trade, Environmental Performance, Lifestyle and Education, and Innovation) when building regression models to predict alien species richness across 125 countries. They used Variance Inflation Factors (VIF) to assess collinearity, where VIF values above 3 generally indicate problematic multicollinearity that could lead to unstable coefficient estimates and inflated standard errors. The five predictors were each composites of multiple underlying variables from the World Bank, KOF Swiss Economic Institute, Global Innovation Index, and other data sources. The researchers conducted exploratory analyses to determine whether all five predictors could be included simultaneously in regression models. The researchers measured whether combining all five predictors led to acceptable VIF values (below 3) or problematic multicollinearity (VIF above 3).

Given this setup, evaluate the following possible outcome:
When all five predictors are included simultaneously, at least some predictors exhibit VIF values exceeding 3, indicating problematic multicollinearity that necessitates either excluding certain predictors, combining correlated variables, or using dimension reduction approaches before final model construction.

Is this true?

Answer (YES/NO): YES